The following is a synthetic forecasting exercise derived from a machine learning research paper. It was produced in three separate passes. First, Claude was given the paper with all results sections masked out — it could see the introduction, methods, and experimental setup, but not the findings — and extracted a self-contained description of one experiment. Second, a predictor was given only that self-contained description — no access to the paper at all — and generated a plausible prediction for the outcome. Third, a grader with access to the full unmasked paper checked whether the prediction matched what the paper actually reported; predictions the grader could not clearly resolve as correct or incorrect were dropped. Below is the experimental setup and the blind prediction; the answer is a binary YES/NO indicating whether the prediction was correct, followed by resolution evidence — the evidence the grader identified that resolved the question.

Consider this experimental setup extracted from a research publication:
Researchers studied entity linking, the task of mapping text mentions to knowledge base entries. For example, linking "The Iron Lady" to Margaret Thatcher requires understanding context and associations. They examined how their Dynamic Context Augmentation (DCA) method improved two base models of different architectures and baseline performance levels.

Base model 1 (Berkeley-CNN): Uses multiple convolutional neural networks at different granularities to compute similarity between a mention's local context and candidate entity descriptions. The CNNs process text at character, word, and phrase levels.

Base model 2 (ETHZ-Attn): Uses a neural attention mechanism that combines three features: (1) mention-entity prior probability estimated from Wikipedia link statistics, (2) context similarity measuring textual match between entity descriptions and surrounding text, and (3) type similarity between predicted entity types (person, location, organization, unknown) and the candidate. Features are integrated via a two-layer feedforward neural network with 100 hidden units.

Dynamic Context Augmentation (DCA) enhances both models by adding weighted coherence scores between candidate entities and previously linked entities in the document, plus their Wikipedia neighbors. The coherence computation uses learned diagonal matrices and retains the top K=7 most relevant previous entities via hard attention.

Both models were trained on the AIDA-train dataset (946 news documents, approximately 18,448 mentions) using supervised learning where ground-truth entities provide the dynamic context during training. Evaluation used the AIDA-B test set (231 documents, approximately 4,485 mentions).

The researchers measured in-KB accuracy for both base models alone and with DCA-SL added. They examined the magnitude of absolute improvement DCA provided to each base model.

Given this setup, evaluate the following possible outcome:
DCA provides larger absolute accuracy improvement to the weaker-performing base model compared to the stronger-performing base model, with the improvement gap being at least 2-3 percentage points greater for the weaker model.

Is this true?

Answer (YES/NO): YES